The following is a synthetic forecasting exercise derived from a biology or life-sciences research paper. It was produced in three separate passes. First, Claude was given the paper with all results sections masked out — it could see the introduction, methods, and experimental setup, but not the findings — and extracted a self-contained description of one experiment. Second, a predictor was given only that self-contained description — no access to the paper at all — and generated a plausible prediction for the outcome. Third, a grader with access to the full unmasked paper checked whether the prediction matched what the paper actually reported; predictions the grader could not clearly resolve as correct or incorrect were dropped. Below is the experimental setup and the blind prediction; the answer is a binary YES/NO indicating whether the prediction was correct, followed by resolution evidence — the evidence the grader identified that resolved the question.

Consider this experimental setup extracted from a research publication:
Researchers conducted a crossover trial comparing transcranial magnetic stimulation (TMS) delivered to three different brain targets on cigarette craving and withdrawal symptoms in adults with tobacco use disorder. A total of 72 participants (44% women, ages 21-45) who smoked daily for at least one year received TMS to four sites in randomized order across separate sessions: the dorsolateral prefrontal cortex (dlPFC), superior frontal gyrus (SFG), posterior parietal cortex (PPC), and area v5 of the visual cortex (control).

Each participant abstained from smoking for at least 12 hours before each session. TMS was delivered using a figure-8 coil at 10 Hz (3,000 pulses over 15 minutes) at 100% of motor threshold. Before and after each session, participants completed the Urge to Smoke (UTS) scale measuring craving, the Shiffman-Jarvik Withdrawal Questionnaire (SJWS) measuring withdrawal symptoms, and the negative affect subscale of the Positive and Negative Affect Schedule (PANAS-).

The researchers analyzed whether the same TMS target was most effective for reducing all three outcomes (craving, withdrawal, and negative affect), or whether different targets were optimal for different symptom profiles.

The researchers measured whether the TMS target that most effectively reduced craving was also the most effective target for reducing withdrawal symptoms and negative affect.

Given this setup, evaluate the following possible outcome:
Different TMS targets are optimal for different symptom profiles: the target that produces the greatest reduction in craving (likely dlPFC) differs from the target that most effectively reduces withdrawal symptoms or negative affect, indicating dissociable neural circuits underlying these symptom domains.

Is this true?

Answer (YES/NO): NO